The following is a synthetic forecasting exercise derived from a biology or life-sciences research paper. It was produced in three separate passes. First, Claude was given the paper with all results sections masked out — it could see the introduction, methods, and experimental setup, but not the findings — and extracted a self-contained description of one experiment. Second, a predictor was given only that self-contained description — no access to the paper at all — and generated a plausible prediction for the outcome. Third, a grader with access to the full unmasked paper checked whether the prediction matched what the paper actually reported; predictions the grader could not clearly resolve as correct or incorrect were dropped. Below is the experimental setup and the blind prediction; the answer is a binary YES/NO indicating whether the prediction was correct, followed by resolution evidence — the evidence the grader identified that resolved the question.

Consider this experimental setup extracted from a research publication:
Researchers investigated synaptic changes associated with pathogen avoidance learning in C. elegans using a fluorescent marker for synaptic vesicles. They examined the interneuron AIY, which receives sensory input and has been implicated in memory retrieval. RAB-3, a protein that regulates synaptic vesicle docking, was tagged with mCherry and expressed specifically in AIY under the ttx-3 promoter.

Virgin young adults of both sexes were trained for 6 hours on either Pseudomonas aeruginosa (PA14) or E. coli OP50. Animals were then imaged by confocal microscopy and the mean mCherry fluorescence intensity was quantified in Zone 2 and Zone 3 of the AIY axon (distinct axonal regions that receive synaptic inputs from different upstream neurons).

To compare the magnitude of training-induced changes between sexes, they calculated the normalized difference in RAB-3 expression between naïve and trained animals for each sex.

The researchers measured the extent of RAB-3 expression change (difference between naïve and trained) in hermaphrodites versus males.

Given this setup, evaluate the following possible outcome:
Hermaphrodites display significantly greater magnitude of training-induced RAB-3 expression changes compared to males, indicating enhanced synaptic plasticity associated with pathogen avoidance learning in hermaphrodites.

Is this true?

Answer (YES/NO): YES